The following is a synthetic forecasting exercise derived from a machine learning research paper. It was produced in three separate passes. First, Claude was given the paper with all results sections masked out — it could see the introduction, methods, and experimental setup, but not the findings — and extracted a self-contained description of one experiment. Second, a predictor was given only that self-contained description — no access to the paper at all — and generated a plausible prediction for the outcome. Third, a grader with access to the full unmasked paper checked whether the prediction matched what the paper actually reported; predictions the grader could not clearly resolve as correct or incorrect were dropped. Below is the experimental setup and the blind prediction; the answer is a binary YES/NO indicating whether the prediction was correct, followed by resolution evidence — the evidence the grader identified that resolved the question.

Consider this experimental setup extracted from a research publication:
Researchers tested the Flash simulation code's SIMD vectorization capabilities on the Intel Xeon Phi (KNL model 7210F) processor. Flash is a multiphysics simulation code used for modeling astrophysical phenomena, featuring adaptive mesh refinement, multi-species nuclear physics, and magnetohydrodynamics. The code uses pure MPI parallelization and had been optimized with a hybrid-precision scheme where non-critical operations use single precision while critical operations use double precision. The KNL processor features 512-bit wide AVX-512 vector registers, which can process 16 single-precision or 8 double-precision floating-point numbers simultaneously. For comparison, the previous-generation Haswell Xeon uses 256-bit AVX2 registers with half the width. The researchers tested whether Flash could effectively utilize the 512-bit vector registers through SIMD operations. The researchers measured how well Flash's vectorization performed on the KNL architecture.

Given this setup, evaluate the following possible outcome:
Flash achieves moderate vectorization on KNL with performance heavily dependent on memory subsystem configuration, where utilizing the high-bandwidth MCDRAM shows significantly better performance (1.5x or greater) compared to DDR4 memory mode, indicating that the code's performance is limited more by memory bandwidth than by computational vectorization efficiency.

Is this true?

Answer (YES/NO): NO